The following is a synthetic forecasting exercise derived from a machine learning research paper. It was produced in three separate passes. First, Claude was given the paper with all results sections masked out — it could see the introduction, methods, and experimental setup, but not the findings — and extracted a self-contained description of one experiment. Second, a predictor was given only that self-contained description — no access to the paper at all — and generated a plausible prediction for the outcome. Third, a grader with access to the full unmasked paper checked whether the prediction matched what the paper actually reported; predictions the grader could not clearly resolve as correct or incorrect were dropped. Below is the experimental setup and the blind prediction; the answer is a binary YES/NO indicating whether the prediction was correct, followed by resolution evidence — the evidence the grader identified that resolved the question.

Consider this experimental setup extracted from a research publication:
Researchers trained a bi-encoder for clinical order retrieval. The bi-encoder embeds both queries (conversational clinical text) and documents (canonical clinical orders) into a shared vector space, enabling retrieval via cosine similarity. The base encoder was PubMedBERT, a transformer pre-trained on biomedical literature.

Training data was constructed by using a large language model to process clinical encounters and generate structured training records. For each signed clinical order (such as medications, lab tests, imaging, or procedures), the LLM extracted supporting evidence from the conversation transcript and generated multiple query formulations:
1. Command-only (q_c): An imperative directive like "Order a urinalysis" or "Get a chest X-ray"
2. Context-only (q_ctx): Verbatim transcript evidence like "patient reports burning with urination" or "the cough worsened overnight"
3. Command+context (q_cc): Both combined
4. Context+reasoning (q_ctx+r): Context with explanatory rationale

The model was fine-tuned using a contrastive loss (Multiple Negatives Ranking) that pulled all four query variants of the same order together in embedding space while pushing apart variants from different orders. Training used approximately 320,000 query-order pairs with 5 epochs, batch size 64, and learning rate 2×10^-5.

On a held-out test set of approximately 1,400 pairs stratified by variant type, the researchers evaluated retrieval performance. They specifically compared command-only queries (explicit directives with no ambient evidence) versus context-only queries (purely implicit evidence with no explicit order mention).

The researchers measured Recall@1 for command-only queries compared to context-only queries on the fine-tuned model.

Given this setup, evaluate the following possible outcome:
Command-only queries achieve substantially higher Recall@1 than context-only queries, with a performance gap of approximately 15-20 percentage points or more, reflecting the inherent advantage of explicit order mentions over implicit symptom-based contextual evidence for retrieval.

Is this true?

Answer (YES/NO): NO